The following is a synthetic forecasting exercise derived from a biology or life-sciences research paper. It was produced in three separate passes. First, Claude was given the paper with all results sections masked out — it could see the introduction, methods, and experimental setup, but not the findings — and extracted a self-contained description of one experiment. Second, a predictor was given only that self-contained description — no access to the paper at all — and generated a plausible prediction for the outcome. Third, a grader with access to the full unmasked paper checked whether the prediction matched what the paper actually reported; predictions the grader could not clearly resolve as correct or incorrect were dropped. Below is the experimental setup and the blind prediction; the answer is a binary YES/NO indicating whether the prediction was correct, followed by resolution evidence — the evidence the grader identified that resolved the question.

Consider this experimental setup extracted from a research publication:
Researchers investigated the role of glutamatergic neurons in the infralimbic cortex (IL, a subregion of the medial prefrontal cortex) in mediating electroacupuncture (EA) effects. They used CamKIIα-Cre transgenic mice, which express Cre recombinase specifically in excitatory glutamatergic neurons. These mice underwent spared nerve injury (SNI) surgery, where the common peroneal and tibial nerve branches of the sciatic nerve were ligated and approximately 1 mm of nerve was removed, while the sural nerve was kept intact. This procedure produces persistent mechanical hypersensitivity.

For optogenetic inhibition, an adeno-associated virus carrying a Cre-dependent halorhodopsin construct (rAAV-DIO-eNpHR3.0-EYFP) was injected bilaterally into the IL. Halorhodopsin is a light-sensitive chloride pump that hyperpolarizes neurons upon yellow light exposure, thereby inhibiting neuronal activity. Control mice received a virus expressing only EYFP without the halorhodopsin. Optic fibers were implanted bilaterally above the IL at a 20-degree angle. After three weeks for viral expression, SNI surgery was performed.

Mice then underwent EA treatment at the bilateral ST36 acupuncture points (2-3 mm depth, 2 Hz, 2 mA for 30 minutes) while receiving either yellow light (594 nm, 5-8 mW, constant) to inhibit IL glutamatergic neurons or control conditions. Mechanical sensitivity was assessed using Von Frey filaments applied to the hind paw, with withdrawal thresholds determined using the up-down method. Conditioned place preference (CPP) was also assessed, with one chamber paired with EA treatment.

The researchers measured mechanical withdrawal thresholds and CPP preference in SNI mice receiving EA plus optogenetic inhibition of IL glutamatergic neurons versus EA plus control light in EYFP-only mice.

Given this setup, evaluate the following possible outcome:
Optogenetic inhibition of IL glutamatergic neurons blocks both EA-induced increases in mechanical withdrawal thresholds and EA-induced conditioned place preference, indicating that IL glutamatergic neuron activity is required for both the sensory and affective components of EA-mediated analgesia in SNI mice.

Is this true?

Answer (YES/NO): YES